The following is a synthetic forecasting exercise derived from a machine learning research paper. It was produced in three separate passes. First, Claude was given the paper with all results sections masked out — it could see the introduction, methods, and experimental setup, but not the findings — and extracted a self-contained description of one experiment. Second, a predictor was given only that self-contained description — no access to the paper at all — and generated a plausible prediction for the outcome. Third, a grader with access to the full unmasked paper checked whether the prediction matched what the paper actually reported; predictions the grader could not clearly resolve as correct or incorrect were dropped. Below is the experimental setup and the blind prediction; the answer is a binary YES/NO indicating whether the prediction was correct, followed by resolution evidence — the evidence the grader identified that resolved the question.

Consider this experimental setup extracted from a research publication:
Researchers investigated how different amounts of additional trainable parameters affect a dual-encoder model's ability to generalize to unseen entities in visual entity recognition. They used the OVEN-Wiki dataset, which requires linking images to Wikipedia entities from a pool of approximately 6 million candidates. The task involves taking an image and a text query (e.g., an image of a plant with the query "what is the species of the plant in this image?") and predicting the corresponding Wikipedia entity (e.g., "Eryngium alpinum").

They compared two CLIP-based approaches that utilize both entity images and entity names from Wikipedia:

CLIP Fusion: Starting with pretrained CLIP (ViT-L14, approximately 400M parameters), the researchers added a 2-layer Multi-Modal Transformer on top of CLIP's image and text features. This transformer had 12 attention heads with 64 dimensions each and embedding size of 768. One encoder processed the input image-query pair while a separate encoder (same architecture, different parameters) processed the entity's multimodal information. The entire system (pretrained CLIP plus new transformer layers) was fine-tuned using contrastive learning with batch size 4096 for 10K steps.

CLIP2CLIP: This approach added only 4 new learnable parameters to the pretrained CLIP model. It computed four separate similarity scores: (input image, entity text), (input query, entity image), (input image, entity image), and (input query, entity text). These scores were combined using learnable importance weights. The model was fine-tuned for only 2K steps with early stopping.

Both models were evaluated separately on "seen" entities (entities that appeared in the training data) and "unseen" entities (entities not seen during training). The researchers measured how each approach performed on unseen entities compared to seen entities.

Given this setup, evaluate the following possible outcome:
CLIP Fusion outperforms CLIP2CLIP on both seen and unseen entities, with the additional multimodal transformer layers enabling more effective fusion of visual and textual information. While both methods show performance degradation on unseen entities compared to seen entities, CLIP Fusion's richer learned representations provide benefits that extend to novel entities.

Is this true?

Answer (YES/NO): NO